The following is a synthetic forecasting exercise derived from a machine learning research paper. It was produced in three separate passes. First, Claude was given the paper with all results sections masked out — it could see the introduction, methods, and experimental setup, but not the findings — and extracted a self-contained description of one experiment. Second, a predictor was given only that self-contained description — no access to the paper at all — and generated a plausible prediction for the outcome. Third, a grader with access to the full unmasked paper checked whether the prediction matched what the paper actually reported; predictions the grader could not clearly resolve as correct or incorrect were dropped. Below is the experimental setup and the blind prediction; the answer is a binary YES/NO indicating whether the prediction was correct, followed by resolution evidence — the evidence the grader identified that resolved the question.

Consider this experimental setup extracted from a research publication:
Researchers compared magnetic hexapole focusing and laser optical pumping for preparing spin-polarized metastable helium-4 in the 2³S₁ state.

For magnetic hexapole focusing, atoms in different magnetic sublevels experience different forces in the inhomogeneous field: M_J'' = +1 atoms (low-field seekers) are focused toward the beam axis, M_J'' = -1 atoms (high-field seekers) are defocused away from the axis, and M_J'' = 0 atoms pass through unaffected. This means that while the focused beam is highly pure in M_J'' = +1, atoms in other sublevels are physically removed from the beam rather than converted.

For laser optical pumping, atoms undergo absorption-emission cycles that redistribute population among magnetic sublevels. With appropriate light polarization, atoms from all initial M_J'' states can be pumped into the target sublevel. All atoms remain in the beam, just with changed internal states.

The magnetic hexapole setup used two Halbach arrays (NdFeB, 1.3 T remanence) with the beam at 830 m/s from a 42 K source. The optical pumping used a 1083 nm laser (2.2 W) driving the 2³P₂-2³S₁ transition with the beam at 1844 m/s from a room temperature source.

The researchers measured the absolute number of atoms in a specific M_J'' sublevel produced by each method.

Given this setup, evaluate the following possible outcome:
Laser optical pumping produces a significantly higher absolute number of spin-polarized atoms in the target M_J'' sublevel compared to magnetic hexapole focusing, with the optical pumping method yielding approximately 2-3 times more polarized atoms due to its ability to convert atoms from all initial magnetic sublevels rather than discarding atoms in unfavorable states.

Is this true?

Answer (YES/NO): NO